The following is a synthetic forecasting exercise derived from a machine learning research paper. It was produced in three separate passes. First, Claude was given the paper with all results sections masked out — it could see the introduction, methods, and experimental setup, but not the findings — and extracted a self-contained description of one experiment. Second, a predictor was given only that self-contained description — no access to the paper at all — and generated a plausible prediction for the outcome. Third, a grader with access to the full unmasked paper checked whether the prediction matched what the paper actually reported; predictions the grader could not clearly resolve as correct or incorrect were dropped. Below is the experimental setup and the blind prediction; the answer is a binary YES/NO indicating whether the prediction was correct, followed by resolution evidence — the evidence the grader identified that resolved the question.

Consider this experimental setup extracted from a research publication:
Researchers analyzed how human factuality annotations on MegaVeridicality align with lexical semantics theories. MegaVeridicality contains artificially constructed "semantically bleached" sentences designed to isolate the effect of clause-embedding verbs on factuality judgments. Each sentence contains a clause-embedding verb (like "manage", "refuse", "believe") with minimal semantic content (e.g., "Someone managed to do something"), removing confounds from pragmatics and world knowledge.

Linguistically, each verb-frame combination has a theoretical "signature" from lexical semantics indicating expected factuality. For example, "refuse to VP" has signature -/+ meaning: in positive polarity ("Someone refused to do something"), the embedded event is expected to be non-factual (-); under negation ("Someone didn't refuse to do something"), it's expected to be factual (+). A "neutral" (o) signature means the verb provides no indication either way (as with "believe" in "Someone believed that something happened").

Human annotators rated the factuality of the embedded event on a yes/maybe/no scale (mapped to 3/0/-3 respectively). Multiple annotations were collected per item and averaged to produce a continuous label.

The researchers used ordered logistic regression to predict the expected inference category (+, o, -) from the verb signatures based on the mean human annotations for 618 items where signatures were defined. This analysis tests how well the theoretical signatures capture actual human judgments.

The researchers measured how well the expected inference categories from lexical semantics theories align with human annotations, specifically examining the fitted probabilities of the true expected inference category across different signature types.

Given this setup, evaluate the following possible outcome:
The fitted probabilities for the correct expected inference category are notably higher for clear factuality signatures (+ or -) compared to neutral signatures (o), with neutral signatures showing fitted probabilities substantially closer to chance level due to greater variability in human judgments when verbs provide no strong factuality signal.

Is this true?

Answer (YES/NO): YES